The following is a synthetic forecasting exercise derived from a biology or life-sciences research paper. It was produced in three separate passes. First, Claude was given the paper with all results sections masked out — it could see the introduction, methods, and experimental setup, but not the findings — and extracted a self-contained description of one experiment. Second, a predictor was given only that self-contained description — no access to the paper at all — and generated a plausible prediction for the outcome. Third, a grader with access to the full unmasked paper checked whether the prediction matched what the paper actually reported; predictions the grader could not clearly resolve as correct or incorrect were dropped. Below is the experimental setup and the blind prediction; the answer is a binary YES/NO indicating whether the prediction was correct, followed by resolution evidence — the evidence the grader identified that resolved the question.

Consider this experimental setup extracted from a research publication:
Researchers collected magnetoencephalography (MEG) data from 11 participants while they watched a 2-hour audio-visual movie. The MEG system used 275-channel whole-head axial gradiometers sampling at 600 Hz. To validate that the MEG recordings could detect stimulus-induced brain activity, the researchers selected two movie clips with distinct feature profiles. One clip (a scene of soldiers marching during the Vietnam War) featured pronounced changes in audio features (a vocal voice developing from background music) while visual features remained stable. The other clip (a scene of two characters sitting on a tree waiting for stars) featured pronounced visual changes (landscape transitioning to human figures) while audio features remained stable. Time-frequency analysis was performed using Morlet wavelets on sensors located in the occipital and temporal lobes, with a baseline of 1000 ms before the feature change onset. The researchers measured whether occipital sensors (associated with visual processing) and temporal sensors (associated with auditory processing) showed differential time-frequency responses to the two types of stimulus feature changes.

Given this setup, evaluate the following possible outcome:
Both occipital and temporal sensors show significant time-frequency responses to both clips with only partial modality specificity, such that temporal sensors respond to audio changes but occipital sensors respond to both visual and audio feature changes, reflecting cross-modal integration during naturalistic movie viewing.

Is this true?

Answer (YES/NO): NO